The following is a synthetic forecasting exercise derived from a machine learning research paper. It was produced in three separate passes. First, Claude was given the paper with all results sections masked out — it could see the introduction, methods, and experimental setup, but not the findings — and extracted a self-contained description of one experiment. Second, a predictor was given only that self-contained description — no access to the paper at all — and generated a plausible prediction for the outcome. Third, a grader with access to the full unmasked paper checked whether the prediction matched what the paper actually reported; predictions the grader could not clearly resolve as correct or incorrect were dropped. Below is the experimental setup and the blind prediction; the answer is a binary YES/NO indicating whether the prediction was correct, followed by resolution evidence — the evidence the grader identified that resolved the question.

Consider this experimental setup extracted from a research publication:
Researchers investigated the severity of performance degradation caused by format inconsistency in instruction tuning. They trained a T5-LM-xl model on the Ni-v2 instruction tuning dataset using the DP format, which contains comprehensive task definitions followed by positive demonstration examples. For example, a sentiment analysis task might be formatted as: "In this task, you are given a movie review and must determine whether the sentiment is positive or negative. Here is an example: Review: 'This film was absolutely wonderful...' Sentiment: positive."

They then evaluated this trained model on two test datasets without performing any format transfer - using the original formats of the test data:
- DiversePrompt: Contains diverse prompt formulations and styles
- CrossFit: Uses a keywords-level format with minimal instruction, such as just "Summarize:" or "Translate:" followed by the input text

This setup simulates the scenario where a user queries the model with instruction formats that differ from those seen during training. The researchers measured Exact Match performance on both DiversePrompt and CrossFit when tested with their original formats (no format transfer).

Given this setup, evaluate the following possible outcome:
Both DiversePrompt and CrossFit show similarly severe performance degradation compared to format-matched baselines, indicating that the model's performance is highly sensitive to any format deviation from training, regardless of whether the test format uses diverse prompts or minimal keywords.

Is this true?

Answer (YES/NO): YES